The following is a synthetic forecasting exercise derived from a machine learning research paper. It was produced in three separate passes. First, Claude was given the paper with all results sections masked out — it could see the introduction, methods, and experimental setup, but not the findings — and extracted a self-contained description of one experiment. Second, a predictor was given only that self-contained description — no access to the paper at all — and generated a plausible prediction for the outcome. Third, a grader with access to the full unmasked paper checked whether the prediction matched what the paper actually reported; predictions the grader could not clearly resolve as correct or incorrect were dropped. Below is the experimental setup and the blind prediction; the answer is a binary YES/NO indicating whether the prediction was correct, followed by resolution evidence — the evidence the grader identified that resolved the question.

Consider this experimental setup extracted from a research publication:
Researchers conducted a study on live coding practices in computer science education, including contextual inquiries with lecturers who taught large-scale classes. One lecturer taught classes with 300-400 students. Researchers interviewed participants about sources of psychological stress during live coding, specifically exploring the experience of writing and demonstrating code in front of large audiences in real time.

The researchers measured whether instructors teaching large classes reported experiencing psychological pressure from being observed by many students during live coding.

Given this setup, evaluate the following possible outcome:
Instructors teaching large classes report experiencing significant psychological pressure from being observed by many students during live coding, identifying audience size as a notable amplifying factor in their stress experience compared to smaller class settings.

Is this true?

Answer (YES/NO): NO